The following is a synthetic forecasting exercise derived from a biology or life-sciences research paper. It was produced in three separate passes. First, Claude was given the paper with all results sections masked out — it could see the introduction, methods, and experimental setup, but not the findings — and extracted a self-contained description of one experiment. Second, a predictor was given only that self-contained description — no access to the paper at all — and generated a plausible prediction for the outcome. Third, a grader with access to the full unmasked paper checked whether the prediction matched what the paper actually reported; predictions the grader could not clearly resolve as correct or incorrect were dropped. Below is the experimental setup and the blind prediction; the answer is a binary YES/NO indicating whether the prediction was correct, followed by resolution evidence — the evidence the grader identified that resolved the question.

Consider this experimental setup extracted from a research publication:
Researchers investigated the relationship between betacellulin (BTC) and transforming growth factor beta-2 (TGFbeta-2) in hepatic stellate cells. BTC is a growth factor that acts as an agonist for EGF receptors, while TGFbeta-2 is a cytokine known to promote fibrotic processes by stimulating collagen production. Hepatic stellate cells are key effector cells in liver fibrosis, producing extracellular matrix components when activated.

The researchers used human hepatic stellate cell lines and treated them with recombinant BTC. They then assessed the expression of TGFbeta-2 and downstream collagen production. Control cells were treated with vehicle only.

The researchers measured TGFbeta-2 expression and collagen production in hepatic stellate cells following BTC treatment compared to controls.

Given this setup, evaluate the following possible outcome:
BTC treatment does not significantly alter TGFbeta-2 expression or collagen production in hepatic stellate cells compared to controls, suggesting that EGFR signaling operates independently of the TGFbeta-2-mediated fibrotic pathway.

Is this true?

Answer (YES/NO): NO